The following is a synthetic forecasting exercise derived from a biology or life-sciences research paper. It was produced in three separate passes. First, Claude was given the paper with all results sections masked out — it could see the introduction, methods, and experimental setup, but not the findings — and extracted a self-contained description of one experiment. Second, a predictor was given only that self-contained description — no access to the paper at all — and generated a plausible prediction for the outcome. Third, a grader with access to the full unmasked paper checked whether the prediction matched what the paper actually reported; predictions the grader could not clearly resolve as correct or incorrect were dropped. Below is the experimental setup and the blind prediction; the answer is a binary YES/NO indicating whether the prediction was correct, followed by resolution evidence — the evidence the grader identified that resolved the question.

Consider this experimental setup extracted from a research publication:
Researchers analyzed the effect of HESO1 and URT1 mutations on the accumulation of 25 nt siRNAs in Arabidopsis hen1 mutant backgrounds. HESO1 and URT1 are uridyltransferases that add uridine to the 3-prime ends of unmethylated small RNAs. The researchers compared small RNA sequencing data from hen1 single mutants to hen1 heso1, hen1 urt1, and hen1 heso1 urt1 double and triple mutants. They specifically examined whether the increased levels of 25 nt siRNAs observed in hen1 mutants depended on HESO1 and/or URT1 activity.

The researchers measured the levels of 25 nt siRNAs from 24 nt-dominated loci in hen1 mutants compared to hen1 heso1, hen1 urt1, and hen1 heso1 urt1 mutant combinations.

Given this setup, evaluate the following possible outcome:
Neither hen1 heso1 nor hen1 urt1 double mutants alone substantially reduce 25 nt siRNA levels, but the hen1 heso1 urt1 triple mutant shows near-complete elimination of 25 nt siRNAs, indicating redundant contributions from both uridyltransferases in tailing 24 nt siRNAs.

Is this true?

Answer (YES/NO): NO